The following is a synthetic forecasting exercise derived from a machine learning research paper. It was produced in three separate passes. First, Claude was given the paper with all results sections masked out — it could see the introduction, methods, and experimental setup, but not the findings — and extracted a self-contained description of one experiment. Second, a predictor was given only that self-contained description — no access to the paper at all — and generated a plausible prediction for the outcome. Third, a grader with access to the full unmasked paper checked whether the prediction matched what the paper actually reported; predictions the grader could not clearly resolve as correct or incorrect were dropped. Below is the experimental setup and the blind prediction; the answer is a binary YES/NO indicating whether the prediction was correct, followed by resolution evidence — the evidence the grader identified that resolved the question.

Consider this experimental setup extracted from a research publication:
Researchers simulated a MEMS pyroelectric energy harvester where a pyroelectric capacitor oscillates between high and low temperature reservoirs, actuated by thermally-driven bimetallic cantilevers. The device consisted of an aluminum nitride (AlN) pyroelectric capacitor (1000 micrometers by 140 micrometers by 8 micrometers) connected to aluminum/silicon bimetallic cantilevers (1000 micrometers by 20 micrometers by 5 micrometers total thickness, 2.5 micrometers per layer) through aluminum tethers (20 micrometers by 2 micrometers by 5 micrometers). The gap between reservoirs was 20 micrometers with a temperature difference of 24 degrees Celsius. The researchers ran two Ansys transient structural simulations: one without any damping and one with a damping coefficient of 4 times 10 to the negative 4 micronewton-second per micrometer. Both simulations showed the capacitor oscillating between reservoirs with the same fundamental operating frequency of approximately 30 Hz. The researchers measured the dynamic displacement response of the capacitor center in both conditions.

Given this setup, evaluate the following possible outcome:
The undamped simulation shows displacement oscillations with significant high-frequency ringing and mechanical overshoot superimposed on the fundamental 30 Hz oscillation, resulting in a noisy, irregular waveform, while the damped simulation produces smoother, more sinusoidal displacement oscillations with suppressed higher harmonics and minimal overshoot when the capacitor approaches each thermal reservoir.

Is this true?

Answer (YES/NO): YES